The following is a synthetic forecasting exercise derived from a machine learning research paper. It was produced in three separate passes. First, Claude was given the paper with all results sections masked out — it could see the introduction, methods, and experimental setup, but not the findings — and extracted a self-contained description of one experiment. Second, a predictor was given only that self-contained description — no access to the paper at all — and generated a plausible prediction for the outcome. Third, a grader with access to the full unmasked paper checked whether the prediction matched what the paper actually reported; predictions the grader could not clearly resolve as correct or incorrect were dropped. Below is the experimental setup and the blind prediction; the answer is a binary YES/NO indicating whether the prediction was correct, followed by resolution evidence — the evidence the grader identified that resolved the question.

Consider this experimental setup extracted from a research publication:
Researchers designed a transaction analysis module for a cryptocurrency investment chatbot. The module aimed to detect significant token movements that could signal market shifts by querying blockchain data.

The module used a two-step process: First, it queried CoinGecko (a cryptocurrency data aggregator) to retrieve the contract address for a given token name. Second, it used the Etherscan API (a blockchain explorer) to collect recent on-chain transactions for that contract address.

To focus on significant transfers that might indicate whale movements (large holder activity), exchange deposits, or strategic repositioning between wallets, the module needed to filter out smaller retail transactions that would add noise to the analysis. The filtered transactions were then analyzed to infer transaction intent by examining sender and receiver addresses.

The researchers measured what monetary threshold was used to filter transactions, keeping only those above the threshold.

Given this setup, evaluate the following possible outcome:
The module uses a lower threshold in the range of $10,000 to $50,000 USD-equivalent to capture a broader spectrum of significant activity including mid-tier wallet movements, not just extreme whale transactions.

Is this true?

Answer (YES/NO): NO